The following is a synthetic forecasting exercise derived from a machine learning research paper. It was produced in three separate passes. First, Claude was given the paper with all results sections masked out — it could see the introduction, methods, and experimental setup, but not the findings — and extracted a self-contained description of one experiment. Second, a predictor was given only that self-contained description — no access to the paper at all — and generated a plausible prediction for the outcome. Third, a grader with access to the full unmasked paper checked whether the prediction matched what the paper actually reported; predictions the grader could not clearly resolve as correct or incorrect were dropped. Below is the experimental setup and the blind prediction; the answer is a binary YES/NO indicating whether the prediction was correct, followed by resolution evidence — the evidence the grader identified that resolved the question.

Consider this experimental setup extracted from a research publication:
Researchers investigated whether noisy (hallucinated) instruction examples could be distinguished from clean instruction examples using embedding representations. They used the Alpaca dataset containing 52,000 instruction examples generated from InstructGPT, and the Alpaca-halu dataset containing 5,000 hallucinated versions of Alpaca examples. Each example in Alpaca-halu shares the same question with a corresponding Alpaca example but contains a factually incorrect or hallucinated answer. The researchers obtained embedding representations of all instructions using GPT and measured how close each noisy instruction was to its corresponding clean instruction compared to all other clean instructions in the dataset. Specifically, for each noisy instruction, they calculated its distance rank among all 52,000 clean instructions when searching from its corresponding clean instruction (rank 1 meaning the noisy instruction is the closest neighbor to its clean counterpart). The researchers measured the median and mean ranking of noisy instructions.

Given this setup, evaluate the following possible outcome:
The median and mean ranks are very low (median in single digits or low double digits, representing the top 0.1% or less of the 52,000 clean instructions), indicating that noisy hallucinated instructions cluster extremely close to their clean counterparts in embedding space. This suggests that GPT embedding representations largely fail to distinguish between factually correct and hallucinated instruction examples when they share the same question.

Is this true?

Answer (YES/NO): YES